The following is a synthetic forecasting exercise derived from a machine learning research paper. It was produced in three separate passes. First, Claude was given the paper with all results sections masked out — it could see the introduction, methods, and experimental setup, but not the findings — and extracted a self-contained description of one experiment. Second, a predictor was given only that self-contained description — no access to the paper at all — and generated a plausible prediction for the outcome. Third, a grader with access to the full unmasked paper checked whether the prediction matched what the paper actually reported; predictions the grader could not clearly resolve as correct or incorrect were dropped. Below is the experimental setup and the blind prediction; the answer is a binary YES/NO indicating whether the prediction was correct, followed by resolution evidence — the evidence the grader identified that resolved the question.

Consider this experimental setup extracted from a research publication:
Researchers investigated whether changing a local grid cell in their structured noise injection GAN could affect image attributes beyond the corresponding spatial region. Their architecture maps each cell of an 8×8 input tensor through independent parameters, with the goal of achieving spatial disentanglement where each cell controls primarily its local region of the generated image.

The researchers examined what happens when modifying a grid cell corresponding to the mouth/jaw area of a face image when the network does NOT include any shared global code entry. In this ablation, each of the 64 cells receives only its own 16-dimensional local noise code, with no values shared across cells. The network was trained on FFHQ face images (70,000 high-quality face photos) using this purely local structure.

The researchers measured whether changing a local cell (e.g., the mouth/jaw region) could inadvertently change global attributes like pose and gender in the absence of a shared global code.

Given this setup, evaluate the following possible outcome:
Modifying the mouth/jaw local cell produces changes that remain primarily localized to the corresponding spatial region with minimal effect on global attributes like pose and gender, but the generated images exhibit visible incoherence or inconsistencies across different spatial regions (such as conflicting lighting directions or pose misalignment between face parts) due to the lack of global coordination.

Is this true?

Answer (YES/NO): NO